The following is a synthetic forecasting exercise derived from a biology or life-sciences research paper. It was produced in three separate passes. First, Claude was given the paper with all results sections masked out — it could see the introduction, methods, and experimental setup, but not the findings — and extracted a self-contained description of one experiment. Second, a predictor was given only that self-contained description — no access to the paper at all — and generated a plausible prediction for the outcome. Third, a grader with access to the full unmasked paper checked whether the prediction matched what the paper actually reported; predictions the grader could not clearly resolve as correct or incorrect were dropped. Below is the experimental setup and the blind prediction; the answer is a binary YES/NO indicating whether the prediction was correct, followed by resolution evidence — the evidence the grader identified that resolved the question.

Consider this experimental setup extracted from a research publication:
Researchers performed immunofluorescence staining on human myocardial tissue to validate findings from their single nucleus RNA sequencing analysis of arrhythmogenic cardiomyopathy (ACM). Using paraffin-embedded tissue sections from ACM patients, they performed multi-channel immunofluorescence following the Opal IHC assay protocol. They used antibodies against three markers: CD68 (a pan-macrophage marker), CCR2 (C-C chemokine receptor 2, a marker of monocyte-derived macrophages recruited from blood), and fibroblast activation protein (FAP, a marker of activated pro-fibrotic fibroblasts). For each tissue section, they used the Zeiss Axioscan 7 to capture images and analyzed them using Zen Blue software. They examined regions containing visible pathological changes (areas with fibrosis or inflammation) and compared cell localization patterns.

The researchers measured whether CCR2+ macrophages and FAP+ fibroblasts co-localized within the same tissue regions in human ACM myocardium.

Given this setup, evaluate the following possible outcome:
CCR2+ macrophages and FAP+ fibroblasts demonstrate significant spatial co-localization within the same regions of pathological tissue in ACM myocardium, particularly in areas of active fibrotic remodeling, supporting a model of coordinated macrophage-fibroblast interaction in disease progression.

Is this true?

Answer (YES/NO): YES